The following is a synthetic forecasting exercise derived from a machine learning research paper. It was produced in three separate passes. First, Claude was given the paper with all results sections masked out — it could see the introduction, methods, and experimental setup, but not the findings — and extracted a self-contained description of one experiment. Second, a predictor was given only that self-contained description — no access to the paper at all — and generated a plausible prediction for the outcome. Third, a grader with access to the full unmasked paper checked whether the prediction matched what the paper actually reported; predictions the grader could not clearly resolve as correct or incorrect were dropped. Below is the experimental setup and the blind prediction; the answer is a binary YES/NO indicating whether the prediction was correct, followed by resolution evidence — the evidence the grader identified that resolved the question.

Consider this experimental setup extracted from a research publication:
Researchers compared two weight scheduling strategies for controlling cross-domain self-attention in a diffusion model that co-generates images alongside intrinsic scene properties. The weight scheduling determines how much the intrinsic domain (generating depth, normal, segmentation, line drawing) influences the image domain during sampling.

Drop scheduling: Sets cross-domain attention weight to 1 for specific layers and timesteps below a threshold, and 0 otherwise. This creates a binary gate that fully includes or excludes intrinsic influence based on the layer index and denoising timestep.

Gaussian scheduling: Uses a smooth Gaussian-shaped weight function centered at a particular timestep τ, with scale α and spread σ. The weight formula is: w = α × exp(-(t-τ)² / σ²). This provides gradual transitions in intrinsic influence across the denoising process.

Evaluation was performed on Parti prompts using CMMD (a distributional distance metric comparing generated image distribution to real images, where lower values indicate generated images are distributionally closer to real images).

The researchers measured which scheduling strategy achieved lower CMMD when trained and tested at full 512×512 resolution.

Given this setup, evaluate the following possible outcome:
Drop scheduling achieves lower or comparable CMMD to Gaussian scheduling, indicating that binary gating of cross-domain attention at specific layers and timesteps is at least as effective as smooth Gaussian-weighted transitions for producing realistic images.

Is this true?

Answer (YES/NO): NO